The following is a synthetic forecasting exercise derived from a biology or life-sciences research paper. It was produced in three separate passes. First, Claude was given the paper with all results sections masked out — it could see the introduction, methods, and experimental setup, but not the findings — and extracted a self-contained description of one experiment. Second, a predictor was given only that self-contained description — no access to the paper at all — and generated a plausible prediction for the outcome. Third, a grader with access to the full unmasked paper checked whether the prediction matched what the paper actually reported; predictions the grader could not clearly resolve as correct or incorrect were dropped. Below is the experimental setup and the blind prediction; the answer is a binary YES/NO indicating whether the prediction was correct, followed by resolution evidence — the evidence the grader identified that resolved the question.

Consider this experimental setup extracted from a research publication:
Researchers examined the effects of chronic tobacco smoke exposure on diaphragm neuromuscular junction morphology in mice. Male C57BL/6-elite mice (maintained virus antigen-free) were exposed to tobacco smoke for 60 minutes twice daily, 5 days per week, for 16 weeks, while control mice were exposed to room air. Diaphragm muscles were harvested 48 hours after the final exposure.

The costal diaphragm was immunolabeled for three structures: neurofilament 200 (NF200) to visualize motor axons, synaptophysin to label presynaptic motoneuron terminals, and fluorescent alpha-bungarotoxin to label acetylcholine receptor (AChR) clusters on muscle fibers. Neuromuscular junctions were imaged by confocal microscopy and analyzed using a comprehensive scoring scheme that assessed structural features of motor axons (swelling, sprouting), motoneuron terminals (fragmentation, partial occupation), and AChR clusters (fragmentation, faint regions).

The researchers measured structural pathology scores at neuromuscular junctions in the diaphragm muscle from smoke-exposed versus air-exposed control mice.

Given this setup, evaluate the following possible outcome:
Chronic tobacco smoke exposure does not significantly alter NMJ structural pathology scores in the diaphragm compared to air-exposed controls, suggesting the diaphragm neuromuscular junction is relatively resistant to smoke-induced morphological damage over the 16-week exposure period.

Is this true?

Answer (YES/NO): NO